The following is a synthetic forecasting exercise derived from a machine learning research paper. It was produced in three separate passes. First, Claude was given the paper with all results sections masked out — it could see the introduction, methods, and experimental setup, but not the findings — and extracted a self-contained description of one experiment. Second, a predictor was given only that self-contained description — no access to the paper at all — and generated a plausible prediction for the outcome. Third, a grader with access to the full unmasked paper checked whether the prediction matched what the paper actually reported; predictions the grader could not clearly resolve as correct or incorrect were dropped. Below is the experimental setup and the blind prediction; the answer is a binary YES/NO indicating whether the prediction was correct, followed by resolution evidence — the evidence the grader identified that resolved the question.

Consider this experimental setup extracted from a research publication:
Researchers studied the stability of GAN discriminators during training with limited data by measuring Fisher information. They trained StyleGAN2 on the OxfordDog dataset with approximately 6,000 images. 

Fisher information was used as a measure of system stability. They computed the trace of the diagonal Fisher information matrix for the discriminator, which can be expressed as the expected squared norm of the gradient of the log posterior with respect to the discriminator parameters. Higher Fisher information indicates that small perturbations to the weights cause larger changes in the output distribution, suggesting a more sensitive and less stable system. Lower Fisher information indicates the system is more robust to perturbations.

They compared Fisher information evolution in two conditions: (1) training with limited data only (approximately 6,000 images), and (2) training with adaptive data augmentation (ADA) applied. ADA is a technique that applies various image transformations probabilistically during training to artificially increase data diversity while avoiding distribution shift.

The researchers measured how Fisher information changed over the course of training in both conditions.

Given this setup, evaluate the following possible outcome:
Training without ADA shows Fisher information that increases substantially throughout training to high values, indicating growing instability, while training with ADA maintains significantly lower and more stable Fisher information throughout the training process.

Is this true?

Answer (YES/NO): YES